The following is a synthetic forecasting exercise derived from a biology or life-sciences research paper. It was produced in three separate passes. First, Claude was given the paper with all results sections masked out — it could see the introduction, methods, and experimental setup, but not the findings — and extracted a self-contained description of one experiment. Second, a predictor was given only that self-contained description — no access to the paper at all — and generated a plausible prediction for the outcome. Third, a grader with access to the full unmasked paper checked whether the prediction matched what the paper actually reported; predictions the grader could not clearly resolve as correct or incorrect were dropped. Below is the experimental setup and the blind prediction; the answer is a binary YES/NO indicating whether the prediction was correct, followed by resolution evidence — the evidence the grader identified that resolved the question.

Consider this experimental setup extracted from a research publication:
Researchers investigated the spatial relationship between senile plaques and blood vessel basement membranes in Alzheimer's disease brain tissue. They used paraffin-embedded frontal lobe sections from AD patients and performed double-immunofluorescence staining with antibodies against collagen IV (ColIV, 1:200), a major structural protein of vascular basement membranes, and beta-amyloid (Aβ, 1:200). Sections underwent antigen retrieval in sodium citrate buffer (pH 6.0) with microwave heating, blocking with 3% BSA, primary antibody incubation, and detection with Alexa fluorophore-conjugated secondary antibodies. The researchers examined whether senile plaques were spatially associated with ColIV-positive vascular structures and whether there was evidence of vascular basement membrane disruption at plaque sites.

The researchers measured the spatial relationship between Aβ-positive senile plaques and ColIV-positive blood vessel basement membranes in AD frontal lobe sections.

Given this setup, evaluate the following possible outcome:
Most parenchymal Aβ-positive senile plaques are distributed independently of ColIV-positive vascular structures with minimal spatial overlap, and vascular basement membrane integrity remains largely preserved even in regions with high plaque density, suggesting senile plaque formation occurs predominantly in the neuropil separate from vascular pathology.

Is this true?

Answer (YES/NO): NO